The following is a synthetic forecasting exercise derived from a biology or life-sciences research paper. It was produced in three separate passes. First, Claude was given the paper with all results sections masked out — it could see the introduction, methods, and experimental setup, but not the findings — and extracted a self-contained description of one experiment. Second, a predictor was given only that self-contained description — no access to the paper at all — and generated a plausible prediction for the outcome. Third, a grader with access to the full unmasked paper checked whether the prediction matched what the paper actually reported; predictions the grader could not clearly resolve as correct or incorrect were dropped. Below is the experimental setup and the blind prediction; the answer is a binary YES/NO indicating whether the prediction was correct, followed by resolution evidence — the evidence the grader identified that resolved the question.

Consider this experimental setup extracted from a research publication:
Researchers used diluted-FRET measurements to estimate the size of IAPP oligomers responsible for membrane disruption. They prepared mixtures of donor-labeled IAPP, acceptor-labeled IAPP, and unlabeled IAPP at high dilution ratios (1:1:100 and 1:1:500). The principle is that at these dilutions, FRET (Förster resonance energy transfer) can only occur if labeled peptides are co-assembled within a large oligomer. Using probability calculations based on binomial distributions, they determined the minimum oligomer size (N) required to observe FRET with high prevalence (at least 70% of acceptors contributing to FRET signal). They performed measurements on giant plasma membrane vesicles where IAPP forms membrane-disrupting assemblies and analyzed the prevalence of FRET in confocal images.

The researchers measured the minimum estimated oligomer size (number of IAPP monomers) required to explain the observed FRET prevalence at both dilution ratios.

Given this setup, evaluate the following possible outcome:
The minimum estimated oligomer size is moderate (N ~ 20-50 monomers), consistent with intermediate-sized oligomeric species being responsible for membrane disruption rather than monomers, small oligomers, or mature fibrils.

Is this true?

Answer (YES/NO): NO